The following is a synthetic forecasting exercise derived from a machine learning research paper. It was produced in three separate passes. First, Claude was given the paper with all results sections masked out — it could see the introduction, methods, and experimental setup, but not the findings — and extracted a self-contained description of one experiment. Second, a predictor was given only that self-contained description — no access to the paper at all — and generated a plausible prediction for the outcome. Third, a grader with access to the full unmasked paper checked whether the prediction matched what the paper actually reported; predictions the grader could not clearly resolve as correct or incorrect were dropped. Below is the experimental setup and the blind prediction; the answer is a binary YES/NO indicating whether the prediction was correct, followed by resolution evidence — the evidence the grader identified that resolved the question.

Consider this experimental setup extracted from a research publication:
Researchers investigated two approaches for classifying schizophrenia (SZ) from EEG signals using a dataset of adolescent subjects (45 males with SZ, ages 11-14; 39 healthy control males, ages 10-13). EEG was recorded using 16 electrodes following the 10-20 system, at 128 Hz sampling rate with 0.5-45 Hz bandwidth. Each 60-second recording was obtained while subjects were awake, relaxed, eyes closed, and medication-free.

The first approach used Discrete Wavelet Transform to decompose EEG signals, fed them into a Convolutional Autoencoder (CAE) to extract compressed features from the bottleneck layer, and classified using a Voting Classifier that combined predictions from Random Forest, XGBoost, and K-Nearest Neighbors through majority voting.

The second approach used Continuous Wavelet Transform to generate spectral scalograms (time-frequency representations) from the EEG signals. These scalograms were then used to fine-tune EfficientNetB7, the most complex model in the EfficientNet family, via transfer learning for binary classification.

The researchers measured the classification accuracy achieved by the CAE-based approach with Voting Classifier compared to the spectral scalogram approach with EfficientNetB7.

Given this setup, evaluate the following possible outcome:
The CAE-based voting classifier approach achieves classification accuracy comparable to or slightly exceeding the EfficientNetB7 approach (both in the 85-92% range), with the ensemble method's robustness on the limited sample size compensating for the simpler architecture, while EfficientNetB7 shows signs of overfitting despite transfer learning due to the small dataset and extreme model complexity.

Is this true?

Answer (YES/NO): NO